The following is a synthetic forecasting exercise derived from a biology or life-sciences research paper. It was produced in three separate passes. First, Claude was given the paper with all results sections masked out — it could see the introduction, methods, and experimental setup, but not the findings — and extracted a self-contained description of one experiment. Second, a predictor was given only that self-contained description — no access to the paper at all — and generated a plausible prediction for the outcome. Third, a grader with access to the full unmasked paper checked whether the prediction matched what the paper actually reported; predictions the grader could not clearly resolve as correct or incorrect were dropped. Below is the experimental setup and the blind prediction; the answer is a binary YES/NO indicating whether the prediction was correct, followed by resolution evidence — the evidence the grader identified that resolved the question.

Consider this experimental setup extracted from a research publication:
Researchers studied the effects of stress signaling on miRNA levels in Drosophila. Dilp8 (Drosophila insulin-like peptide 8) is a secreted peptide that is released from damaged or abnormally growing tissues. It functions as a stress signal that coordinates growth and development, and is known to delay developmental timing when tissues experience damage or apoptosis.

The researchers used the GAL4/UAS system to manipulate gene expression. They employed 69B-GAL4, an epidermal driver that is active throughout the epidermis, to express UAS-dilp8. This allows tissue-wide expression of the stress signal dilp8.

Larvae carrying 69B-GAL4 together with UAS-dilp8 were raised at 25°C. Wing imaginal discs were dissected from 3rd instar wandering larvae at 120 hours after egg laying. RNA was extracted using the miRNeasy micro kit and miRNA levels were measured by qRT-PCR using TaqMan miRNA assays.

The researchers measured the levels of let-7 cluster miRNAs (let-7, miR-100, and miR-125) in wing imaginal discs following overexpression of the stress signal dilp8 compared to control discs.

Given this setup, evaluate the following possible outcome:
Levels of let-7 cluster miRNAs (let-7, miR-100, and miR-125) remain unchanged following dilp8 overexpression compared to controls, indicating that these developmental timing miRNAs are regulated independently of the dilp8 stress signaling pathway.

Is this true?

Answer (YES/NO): NO